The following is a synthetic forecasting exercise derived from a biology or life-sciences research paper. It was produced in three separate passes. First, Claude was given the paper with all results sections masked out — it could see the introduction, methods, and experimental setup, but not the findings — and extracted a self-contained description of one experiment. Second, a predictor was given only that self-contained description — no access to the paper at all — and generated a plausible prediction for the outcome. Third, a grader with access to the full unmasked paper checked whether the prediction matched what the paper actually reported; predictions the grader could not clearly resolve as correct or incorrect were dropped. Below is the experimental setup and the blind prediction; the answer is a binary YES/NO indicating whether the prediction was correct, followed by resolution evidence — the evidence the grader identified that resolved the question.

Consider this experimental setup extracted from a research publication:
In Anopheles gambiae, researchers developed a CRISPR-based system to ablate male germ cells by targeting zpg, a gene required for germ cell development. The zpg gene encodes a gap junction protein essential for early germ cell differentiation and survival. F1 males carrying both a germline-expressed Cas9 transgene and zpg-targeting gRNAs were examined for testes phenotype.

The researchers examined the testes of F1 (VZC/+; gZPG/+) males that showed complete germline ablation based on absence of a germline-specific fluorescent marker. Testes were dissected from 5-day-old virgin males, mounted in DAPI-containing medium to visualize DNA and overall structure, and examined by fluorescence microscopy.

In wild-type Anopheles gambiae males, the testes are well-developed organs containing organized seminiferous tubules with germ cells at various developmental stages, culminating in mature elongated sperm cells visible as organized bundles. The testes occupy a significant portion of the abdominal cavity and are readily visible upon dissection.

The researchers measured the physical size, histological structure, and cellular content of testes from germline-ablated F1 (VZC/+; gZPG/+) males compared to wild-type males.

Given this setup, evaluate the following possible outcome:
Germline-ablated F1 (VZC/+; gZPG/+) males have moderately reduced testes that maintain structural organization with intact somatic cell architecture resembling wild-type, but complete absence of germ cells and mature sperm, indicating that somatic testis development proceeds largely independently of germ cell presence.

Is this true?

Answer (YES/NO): NO